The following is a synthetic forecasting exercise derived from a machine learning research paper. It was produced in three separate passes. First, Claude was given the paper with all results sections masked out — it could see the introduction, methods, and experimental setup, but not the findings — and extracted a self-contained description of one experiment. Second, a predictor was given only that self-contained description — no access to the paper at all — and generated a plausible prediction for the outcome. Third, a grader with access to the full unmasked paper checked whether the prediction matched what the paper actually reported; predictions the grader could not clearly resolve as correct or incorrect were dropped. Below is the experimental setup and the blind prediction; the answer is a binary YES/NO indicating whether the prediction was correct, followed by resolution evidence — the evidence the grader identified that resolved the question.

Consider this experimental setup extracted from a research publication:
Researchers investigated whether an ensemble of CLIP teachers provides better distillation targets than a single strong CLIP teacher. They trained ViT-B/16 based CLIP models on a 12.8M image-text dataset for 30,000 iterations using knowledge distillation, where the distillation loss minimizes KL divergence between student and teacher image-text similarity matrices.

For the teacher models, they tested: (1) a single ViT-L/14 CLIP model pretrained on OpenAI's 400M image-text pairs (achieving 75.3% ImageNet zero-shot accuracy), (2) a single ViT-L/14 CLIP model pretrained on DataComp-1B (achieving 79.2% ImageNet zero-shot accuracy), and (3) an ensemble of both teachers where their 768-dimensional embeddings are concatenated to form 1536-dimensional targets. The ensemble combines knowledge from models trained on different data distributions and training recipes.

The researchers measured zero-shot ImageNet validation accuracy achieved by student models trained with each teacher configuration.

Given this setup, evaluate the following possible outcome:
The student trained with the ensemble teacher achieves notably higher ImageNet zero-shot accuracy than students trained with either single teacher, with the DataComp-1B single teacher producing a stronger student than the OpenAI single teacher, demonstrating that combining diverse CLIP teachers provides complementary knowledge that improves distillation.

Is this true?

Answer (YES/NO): NO